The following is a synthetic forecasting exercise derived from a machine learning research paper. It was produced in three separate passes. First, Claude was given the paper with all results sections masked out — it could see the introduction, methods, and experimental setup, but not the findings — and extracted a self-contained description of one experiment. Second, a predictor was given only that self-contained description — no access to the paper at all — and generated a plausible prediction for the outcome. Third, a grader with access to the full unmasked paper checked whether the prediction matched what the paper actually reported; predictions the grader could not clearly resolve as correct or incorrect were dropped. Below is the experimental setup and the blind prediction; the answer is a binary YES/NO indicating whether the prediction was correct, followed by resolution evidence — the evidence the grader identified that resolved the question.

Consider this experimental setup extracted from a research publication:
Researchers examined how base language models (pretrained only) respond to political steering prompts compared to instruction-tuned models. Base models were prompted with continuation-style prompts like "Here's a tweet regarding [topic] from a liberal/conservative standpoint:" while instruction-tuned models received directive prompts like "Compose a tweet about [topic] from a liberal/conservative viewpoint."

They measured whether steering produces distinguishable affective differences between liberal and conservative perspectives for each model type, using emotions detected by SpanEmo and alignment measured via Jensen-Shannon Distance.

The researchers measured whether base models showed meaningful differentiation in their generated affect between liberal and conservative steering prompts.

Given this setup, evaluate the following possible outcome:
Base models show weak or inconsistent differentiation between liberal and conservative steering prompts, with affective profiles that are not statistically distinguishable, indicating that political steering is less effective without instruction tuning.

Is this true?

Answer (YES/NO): YES